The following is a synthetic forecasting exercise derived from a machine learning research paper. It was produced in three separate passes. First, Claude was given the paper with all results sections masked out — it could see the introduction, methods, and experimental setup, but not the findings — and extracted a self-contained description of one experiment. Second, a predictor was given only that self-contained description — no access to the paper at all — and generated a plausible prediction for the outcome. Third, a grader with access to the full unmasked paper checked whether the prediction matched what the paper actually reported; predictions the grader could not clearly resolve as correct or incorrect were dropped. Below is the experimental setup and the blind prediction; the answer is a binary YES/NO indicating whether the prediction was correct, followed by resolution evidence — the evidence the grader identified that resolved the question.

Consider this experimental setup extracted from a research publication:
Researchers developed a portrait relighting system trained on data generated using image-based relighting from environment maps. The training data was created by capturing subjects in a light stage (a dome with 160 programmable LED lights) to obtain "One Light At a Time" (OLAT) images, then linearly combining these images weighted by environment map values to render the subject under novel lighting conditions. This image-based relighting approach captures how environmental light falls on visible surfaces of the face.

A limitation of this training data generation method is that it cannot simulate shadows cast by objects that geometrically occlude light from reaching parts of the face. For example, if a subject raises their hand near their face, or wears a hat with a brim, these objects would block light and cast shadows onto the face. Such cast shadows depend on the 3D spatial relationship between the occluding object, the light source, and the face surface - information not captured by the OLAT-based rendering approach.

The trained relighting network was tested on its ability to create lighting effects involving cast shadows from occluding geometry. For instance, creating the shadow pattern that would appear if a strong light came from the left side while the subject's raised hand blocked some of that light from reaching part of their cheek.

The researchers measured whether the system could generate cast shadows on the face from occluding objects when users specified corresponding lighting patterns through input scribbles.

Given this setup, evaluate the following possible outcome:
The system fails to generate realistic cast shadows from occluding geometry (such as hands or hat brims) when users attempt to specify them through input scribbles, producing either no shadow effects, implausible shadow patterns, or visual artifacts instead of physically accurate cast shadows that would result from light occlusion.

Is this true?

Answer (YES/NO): YES